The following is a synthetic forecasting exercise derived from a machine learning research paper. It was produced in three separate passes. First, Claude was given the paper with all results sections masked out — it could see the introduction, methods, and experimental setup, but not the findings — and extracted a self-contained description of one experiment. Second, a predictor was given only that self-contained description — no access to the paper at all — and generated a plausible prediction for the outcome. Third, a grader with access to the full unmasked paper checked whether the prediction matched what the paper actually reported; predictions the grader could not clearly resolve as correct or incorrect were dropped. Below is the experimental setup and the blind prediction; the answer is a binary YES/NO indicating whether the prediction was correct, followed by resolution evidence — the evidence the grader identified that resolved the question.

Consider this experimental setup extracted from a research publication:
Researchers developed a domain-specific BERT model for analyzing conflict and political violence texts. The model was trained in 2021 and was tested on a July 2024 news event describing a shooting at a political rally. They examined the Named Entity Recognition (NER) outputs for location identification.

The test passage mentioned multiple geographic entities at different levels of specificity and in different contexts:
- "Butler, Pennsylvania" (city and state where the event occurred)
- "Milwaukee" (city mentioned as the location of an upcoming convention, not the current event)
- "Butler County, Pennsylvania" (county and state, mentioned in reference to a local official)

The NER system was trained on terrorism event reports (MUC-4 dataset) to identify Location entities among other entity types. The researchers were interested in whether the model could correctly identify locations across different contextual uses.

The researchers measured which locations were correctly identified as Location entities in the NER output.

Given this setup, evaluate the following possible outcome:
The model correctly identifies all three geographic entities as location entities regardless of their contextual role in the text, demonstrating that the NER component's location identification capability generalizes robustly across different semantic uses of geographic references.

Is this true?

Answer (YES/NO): YES